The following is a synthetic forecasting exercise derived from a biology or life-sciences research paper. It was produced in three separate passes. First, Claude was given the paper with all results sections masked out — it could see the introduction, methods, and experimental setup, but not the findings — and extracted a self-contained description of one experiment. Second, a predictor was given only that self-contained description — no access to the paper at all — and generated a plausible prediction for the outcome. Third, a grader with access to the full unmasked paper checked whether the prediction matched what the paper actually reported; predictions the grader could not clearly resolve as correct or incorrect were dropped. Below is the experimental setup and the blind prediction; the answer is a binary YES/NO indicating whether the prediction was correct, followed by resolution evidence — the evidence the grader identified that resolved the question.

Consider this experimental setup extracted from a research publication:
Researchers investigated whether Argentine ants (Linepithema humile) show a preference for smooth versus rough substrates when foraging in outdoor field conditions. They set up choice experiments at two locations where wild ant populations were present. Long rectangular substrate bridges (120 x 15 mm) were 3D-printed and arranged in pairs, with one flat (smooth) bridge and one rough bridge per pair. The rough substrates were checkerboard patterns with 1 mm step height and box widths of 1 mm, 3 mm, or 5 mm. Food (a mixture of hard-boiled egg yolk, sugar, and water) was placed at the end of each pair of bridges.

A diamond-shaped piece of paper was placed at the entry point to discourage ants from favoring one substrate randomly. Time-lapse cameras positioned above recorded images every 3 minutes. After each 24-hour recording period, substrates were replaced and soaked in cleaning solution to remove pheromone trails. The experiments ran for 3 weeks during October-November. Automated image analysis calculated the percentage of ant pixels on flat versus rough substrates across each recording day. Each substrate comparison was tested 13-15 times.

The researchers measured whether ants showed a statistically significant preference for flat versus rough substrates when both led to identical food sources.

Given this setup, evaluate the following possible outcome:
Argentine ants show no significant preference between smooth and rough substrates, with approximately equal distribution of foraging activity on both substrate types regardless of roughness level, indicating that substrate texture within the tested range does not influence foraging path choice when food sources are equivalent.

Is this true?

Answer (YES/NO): NO